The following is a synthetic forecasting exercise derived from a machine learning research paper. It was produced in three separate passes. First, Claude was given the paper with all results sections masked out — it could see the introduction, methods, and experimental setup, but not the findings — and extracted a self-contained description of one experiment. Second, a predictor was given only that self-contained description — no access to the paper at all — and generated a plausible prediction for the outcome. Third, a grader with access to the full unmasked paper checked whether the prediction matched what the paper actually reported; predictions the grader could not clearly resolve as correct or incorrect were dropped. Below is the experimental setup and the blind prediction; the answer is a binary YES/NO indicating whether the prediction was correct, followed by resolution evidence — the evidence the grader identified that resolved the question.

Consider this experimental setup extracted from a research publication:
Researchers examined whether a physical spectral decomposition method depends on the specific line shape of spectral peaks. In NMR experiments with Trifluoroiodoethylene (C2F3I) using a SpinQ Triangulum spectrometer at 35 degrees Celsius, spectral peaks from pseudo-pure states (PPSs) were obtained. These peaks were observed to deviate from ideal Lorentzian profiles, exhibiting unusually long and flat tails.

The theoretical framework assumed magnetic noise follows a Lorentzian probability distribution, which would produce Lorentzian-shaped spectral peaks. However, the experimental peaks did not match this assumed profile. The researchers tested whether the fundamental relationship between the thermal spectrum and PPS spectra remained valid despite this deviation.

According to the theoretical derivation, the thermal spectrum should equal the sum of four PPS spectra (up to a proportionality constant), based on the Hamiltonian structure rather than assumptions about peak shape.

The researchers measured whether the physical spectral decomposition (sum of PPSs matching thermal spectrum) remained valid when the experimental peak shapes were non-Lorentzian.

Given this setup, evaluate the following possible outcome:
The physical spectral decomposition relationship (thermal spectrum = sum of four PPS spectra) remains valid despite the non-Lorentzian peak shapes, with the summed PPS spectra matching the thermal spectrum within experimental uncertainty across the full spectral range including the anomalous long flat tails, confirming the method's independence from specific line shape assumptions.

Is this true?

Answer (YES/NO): YES